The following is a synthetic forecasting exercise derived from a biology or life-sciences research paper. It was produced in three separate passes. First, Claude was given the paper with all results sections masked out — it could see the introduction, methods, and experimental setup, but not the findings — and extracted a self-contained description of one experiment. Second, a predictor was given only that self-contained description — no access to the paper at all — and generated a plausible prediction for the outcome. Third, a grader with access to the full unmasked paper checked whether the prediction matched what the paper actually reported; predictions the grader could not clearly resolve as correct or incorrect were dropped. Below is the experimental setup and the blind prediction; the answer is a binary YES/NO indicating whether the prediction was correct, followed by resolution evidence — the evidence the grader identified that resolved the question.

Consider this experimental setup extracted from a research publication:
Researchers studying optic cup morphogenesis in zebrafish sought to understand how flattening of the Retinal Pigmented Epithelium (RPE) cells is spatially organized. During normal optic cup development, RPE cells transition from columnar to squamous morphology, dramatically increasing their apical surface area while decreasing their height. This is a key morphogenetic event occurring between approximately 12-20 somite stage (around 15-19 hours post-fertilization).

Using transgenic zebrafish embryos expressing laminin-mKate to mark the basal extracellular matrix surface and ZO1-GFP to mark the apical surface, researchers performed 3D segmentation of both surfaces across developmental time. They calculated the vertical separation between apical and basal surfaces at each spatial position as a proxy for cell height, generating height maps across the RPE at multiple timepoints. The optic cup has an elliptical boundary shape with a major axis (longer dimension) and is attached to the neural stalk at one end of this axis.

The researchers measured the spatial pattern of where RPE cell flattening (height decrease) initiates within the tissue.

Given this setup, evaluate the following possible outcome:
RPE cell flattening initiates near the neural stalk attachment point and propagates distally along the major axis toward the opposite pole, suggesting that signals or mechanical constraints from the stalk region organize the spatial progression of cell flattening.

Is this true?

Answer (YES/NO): NO